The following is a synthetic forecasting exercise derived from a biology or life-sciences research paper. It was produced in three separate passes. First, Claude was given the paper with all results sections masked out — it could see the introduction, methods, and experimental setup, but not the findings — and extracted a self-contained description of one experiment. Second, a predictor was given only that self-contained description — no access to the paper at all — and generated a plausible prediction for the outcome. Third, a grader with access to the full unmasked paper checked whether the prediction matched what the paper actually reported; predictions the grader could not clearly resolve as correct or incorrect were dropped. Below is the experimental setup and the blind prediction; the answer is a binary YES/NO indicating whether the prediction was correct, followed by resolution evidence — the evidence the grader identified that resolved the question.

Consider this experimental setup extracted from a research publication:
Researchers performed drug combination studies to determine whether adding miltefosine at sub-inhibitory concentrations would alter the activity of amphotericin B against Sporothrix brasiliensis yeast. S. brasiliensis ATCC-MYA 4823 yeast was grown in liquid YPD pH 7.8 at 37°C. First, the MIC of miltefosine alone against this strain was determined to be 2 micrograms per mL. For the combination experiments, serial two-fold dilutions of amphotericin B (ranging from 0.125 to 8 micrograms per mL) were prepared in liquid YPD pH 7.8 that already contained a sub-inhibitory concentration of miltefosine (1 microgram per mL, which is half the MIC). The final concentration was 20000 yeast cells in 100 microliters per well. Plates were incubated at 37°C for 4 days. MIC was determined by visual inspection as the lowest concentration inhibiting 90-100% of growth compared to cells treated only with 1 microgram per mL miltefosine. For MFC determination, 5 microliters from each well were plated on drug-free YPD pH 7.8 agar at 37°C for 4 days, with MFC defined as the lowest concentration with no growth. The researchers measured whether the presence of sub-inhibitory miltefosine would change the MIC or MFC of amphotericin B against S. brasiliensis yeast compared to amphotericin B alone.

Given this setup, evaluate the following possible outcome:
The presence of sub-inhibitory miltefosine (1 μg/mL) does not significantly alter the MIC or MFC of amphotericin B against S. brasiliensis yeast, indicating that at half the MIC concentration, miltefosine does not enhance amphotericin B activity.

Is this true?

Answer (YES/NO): NO